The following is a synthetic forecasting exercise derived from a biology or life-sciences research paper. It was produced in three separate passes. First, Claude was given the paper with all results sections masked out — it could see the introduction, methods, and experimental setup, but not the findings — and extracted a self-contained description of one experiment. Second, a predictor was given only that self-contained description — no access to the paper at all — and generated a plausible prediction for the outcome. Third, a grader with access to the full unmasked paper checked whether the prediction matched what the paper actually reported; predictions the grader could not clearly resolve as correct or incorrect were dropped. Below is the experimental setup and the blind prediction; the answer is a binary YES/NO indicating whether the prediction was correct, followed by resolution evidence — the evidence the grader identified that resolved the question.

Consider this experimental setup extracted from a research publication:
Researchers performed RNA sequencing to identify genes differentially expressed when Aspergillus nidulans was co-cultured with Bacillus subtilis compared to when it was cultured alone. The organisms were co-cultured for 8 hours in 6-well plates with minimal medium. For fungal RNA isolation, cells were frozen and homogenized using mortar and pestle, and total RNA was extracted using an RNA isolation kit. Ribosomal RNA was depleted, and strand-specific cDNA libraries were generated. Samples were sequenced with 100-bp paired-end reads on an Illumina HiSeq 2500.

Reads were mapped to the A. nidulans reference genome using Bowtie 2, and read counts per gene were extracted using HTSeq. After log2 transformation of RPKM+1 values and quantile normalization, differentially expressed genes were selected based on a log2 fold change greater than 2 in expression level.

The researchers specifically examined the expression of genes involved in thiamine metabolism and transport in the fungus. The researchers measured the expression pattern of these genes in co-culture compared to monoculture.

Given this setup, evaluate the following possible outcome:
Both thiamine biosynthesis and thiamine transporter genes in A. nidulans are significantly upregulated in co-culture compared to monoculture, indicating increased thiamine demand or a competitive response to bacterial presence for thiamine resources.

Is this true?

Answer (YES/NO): NO